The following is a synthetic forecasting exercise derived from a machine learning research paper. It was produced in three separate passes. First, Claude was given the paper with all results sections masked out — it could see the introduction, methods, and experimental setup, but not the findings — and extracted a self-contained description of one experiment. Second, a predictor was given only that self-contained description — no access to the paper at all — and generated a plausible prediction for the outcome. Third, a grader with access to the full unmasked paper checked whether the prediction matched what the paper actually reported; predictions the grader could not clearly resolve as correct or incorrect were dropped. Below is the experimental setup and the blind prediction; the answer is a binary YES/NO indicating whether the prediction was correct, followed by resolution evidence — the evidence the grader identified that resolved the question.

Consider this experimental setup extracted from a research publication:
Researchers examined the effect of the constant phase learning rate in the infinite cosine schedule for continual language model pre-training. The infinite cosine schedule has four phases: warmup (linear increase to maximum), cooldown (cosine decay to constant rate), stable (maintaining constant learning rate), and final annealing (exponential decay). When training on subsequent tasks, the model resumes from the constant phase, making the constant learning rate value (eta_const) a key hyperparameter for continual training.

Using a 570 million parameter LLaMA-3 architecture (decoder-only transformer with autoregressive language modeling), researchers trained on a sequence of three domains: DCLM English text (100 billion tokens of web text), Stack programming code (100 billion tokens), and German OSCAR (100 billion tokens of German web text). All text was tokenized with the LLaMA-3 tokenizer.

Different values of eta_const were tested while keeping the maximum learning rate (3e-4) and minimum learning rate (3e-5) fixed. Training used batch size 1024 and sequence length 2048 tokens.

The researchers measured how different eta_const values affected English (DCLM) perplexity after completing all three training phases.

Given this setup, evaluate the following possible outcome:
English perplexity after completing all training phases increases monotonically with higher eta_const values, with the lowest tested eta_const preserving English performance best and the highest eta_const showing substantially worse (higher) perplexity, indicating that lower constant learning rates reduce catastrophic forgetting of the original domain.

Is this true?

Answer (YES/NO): YES